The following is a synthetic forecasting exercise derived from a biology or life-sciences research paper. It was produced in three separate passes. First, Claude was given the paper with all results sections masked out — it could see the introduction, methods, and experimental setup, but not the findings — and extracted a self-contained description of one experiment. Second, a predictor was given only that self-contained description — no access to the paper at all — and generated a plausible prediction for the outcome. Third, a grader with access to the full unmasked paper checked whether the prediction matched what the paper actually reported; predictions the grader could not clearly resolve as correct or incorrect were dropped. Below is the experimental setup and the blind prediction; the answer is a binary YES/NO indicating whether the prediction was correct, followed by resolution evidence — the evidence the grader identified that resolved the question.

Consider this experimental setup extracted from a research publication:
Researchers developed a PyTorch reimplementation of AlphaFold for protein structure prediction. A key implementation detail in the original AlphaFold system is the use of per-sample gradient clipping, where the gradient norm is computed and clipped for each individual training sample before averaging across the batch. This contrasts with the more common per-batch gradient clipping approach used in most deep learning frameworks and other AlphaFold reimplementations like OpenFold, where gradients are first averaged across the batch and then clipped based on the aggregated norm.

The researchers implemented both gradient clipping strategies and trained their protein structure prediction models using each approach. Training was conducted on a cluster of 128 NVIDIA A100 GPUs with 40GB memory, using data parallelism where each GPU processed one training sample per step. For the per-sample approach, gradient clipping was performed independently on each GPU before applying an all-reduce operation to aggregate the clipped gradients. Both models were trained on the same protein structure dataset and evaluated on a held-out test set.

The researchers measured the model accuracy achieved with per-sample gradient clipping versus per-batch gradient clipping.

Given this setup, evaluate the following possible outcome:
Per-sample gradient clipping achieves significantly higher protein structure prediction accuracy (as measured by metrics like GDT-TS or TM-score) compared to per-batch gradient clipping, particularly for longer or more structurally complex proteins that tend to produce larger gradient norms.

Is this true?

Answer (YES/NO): NO